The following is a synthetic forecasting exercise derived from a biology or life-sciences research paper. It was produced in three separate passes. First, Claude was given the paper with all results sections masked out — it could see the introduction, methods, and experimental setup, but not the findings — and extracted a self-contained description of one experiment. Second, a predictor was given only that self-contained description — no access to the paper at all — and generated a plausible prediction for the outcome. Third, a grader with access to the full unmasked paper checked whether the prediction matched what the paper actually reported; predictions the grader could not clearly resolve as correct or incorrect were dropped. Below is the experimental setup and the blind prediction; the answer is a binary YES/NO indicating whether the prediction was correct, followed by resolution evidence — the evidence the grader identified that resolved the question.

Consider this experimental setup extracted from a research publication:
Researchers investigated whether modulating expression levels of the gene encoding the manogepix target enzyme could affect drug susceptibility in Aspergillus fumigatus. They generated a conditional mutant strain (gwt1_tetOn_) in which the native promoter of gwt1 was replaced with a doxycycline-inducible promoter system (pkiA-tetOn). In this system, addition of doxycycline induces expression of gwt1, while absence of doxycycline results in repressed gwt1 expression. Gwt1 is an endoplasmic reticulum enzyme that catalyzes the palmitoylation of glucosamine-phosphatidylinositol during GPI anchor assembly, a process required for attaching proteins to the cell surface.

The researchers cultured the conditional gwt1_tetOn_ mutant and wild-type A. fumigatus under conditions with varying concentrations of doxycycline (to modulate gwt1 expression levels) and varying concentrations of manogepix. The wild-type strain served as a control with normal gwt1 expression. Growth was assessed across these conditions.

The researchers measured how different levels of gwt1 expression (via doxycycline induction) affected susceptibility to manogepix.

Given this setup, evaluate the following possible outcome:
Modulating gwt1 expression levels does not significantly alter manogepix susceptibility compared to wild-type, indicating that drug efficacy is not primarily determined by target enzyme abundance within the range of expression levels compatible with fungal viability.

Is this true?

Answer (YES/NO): NO